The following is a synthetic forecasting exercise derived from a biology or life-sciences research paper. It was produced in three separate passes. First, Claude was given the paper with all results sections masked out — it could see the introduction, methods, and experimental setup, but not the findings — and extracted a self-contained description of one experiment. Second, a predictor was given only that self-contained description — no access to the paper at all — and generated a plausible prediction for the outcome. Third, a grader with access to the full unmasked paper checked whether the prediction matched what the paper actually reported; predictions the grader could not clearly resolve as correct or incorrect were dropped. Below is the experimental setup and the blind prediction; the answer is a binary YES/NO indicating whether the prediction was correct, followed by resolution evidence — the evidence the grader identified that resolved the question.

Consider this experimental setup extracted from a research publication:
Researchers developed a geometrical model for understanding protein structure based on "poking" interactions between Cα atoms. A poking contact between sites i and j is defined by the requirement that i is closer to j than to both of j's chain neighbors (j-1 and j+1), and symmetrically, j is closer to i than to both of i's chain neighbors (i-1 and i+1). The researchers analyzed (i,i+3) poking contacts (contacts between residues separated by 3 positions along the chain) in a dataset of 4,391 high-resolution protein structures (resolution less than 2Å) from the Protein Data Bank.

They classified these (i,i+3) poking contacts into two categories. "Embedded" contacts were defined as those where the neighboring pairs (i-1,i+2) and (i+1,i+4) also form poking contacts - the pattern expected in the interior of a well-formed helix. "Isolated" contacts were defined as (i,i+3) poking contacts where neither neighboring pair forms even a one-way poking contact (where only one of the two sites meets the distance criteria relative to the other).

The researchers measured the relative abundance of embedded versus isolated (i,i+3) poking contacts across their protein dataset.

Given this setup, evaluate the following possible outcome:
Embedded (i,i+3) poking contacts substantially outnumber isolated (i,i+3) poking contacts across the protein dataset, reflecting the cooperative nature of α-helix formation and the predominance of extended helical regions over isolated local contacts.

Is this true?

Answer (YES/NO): YES